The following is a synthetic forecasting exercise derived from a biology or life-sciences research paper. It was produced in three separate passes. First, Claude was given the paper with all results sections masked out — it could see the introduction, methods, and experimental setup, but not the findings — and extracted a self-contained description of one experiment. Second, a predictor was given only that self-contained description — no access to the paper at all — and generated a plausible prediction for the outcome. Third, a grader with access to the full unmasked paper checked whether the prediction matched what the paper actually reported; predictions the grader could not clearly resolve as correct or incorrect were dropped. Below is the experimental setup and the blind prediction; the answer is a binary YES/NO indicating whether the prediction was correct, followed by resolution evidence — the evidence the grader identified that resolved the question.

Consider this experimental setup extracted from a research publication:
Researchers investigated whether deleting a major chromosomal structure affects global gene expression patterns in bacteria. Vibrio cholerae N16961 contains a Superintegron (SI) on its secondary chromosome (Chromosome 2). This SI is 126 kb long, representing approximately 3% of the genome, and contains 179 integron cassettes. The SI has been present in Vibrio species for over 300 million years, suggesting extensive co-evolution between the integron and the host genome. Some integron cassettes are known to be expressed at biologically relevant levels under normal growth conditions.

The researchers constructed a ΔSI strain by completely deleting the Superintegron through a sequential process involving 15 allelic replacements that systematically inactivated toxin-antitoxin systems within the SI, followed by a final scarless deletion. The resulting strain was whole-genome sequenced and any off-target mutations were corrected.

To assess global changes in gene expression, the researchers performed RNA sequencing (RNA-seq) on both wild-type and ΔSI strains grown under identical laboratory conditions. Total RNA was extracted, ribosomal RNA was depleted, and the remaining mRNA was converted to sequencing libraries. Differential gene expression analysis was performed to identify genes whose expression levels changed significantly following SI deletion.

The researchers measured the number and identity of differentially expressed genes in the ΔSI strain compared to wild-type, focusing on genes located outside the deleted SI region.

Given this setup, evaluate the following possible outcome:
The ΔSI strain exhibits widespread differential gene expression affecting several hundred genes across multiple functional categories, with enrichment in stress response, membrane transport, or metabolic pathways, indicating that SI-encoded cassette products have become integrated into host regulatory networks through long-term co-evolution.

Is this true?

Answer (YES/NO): NO